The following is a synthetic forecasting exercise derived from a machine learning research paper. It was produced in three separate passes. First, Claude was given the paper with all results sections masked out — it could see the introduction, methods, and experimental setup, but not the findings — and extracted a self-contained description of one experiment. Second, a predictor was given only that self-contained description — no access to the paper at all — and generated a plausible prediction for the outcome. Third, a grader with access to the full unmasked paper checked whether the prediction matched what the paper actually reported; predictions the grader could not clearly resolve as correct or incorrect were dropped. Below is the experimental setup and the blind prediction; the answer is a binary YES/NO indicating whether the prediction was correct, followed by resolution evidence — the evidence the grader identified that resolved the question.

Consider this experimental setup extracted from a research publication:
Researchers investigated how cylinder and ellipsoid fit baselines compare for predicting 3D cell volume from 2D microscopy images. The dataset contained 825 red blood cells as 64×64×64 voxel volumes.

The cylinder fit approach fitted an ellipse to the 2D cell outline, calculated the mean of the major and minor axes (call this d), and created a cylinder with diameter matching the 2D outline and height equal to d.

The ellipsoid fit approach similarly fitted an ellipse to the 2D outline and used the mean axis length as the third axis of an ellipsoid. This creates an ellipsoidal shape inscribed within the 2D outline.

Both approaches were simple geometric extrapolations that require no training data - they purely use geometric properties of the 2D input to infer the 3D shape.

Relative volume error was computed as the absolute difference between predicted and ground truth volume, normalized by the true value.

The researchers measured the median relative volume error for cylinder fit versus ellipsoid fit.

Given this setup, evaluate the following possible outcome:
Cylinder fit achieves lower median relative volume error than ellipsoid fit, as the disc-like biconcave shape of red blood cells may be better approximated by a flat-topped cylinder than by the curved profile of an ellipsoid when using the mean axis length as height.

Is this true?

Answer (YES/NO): YES